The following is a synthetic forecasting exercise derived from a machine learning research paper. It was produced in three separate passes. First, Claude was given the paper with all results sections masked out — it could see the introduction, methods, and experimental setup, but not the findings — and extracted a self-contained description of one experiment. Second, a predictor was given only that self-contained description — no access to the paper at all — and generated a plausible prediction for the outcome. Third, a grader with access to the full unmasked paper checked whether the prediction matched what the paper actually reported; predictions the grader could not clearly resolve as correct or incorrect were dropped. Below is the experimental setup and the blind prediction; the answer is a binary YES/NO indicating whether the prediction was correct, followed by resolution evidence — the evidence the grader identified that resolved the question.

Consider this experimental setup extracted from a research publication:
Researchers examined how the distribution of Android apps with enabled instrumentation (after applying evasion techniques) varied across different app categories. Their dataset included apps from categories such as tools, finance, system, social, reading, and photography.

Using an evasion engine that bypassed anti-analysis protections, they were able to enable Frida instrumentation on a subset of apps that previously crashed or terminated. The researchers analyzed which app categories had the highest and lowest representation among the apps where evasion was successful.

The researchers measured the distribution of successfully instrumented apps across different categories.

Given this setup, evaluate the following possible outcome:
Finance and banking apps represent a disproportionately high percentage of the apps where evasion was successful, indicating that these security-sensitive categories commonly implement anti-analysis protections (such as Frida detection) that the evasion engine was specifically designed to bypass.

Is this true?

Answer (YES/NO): YES